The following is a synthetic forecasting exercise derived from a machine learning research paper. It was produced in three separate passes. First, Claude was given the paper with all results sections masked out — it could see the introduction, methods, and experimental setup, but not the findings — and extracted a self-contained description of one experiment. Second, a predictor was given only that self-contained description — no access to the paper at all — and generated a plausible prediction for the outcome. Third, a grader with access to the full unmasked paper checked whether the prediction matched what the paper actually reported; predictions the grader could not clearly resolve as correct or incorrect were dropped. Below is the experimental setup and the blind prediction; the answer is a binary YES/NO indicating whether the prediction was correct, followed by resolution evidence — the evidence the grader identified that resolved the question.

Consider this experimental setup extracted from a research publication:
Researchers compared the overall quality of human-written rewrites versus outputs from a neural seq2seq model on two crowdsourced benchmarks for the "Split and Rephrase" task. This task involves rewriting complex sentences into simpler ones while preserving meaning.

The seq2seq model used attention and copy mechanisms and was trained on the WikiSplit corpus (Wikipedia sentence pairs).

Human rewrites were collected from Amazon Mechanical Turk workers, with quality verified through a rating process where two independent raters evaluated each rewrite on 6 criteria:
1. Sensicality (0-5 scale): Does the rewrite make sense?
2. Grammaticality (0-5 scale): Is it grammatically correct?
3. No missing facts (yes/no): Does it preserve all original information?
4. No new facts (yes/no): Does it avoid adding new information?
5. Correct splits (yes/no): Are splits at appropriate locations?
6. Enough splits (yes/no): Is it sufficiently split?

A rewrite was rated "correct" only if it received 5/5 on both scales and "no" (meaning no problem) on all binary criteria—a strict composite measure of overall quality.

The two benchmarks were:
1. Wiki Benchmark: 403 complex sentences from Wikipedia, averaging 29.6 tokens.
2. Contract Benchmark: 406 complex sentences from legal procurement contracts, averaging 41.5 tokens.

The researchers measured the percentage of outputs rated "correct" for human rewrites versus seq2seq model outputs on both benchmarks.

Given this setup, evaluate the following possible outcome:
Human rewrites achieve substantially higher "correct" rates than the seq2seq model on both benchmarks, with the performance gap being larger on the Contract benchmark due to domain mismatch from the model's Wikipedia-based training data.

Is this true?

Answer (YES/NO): YES